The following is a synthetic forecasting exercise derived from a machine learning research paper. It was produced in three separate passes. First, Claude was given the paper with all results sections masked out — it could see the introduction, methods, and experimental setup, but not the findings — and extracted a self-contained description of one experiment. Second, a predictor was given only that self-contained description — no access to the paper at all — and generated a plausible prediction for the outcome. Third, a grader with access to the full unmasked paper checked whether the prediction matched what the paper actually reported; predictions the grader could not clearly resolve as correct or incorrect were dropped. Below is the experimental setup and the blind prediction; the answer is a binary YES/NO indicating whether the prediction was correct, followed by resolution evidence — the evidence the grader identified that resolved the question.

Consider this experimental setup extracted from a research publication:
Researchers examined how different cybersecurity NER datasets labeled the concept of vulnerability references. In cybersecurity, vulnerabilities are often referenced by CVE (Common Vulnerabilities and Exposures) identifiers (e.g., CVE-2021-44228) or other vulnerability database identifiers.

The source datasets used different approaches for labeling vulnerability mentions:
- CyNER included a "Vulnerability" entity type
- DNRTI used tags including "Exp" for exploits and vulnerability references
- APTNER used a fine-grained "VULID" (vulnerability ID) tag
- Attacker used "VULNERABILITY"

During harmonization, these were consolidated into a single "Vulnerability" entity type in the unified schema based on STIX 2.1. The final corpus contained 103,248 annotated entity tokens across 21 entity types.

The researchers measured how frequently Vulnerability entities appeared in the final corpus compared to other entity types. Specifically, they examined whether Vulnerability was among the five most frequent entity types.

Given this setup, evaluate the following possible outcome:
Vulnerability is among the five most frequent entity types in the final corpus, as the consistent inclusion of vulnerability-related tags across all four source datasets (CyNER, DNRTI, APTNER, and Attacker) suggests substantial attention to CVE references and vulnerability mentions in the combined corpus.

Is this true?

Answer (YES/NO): NO